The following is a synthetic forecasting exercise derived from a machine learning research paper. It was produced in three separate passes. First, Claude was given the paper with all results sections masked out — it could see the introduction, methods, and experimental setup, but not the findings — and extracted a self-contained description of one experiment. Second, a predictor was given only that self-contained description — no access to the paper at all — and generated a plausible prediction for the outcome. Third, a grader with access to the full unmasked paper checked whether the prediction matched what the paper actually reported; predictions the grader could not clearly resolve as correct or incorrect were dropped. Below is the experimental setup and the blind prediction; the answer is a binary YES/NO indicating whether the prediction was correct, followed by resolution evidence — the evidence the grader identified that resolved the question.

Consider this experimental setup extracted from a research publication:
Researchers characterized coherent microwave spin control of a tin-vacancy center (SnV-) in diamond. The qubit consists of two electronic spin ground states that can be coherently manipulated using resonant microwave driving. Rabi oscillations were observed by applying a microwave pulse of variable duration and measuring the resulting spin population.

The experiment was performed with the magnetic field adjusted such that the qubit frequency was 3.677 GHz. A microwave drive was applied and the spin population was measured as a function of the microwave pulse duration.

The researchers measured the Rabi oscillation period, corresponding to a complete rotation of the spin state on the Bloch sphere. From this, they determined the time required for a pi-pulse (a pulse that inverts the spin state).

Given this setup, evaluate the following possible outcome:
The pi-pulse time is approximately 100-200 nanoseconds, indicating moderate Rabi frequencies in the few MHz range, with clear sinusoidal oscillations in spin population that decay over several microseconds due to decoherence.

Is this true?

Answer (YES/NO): NO